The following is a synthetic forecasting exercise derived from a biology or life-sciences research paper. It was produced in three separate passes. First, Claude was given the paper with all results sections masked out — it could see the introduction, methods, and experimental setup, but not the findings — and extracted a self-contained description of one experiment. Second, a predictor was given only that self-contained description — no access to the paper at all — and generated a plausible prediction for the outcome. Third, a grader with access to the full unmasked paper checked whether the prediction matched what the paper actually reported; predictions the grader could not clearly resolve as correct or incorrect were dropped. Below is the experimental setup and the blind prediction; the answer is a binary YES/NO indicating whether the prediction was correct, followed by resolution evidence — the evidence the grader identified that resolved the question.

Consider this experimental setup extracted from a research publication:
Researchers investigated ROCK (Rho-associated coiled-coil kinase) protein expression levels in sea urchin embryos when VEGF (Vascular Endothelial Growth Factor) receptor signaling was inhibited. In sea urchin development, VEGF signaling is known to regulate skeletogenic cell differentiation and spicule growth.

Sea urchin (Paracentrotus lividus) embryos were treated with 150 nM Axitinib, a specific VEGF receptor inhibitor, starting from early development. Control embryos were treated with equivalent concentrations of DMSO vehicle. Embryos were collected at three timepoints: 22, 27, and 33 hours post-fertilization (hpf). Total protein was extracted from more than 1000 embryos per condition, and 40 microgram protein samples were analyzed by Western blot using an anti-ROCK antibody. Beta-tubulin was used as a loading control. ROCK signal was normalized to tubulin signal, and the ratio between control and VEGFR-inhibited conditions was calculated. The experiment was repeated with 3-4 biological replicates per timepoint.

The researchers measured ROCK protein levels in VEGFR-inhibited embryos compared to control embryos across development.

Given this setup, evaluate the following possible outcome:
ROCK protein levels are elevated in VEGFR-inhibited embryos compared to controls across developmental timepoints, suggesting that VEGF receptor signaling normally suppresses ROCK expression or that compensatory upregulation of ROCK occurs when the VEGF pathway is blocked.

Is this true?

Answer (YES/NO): NO